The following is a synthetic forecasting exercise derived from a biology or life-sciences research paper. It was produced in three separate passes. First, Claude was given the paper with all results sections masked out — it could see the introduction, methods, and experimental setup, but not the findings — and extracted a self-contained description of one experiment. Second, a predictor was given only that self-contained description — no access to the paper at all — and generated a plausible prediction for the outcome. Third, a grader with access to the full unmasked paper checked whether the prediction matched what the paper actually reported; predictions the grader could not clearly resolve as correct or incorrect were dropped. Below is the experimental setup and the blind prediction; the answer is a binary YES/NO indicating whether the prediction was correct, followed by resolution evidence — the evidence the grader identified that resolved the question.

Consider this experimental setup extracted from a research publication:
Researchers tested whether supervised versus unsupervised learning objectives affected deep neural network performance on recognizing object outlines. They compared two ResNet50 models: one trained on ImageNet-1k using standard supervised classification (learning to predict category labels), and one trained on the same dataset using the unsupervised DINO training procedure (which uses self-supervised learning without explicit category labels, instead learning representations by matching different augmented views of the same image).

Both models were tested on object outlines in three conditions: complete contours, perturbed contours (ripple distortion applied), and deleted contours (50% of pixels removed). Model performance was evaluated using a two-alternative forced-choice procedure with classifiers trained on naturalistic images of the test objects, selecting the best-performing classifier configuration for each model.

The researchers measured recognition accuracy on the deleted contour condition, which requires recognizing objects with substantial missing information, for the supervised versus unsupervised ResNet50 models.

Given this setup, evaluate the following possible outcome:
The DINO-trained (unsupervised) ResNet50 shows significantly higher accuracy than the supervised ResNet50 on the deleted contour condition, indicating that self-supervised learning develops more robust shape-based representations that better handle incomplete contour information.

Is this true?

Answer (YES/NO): NO